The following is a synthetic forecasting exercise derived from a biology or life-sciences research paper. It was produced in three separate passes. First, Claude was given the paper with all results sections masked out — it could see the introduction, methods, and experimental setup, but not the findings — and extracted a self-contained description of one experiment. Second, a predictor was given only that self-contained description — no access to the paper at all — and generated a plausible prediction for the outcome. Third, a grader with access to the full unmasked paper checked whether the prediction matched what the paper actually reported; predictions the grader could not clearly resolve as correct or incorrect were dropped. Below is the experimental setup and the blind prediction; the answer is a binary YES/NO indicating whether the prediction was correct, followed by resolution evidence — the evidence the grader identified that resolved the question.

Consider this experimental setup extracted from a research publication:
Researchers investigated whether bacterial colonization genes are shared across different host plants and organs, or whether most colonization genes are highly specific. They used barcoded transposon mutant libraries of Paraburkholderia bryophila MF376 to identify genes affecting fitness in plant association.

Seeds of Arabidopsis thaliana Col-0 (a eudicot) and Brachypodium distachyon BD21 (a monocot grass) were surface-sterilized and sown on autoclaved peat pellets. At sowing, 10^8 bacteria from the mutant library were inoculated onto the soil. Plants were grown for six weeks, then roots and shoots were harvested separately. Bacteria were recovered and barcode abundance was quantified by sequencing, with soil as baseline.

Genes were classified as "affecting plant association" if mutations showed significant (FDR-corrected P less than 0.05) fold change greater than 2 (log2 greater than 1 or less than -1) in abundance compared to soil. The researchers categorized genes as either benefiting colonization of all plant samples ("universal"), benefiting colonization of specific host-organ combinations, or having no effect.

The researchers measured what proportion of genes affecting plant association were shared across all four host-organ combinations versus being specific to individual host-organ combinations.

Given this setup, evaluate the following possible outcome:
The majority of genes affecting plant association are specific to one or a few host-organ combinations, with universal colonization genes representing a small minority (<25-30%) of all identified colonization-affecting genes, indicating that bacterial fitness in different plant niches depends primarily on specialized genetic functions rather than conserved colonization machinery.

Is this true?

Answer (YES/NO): YES